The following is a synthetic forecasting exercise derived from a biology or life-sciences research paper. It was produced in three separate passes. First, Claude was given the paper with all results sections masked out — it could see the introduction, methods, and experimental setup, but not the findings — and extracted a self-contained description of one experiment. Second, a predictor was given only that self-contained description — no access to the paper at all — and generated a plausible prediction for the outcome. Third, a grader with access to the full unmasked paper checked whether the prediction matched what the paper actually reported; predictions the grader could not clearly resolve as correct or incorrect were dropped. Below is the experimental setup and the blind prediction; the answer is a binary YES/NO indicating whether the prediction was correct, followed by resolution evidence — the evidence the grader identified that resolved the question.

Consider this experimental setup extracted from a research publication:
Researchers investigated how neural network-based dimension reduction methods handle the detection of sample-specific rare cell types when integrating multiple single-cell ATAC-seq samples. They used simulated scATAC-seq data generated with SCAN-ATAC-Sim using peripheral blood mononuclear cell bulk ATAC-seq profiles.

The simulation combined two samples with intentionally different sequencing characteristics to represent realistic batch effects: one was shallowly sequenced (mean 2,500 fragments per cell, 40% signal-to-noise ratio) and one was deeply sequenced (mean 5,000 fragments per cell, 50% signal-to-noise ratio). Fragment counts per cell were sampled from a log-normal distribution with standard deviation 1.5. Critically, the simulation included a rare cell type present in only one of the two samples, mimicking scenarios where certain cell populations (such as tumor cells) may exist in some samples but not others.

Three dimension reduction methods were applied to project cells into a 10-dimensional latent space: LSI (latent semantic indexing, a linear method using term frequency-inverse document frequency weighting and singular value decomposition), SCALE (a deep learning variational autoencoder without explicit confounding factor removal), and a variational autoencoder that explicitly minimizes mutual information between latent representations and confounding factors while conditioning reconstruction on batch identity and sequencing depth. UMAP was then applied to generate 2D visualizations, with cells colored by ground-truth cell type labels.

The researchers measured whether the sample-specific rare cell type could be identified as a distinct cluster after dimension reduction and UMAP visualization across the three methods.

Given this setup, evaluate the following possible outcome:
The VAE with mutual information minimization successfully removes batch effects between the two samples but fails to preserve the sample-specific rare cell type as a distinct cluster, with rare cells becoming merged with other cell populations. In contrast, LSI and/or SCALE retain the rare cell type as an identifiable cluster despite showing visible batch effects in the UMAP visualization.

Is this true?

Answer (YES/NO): NO